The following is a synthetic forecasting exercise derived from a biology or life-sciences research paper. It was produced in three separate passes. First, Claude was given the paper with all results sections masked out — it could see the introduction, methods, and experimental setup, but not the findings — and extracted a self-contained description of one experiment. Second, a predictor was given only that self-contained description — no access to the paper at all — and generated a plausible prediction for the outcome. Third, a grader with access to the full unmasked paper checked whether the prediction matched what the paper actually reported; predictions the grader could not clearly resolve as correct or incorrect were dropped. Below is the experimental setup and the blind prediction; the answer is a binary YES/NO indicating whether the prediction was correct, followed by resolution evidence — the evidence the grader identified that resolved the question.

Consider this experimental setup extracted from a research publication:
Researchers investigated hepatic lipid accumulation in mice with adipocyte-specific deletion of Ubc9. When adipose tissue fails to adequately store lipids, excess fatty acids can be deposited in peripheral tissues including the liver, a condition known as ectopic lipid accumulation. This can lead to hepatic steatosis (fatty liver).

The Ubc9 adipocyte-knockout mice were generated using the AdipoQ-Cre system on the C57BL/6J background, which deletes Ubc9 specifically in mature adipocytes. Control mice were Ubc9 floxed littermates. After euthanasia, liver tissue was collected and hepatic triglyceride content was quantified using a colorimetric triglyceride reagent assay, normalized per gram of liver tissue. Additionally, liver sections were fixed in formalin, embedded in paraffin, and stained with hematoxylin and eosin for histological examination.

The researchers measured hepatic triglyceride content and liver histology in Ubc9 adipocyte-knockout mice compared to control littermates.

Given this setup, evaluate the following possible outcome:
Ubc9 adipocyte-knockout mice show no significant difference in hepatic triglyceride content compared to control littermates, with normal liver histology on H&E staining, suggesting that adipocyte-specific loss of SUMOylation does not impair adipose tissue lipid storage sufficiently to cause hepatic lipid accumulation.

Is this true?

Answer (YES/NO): NO